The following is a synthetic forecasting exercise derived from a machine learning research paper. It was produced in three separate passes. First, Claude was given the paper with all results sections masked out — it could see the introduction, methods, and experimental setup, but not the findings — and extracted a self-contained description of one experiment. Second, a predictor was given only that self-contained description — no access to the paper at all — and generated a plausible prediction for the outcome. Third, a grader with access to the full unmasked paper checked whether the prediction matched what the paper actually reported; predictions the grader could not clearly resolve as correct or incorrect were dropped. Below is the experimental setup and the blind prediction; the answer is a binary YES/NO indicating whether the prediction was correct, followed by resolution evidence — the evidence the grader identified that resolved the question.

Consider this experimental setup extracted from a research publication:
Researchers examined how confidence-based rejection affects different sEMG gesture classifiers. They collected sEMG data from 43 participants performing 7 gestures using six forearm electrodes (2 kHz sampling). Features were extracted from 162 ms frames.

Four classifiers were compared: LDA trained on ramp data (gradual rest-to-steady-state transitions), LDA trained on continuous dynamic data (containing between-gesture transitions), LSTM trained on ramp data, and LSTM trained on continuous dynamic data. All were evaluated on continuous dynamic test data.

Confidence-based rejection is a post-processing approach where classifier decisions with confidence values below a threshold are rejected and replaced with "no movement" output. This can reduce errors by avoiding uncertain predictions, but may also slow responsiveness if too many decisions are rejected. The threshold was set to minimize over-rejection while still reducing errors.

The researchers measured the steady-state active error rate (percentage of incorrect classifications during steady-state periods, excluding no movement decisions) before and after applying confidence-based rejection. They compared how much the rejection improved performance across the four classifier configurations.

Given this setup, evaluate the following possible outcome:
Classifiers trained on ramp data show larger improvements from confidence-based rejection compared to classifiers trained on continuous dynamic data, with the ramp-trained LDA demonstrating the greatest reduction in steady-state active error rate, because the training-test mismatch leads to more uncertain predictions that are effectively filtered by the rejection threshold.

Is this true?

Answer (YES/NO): NO